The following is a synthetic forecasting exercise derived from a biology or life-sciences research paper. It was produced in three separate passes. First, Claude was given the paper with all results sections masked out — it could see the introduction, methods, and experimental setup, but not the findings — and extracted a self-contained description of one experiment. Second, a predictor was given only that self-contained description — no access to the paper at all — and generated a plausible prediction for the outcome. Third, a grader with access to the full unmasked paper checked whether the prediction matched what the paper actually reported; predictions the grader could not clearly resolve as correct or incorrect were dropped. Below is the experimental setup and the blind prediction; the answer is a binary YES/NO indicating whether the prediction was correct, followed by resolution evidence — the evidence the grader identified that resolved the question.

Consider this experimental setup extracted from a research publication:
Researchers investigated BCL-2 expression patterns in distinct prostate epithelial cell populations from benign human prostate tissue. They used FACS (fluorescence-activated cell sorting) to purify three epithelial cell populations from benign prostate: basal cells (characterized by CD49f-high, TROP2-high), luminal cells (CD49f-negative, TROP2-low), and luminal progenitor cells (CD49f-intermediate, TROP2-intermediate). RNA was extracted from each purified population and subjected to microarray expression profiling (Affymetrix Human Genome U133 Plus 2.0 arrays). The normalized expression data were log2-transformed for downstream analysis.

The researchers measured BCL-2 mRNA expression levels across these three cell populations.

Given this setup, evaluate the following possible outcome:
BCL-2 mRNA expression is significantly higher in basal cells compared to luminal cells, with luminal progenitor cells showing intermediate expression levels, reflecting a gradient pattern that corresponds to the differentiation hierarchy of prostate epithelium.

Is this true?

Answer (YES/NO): NO